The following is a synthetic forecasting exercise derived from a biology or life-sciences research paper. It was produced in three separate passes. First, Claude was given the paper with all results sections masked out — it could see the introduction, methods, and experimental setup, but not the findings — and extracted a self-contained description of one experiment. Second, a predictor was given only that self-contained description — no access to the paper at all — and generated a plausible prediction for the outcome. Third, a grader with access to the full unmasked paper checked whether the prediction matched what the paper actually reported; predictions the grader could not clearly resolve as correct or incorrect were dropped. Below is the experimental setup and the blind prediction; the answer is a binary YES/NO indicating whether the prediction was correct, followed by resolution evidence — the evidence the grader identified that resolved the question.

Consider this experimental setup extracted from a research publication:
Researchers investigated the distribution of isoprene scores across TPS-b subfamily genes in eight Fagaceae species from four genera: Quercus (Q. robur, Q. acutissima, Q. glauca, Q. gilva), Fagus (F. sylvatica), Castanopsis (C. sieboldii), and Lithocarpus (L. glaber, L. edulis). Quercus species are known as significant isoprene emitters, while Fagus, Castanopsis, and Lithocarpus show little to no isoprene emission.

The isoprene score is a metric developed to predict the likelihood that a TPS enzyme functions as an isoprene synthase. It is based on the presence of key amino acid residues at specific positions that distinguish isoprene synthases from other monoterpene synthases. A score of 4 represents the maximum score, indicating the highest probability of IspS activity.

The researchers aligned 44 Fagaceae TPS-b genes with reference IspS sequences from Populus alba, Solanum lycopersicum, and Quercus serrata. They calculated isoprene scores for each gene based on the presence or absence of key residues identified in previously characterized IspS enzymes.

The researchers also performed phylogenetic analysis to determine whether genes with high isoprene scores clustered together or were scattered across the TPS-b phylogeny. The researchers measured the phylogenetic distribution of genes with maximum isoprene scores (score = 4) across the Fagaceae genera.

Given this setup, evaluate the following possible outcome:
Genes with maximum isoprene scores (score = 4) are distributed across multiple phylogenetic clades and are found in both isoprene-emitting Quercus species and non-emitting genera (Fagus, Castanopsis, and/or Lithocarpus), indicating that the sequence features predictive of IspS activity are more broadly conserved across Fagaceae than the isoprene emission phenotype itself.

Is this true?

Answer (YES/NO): NO